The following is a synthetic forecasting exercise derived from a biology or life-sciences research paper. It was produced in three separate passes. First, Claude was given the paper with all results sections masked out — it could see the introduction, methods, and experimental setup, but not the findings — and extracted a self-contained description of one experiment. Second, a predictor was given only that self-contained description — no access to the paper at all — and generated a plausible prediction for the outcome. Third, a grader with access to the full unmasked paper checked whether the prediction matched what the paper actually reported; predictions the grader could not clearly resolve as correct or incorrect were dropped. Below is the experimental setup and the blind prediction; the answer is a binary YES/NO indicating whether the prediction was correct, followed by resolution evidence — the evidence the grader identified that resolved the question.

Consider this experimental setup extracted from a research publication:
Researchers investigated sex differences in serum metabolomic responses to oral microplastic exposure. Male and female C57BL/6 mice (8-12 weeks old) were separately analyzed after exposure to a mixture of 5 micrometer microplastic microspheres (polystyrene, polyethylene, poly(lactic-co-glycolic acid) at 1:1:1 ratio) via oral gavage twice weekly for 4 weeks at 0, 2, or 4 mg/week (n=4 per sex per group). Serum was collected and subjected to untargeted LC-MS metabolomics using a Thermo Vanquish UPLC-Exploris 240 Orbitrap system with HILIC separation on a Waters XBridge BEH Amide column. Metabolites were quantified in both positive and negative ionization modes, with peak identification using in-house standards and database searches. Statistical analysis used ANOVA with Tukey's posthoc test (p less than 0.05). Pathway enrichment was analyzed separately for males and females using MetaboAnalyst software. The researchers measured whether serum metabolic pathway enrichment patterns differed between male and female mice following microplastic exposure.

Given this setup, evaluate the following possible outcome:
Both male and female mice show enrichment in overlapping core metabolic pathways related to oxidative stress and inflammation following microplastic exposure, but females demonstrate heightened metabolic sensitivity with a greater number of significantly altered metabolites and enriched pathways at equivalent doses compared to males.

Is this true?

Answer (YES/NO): NO